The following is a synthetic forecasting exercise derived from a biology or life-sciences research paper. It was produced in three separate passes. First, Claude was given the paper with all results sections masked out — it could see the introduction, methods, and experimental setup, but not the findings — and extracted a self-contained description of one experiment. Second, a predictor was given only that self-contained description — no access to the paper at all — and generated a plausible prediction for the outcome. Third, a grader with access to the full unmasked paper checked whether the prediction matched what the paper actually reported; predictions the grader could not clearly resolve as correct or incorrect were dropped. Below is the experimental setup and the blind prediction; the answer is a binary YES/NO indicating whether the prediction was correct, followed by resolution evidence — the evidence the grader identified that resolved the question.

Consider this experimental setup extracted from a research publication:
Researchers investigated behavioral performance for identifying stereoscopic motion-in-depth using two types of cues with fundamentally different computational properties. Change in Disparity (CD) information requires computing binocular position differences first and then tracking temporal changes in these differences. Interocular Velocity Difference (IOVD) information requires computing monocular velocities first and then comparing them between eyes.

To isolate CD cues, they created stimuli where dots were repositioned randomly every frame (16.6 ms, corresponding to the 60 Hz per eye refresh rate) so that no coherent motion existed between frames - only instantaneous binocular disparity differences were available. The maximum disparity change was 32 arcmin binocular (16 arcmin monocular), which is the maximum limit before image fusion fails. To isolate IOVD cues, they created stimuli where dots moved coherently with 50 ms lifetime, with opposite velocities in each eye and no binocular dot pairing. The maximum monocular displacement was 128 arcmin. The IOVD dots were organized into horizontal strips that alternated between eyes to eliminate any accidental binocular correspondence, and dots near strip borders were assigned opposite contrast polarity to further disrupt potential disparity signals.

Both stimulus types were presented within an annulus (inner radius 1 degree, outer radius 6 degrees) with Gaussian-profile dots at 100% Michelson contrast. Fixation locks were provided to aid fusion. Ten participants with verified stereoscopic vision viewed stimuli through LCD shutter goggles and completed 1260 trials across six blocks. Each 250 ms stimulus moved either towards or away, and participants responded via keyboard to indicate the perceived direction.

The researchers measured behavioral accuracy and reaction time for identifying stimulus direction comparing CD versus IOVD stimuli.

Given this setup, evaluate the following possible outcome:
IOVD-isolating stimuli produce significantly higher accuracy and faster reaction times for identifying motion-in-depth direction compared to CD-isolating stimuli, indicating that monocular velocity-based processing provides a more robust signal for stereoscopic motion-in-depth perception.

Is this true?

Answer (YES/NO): NO